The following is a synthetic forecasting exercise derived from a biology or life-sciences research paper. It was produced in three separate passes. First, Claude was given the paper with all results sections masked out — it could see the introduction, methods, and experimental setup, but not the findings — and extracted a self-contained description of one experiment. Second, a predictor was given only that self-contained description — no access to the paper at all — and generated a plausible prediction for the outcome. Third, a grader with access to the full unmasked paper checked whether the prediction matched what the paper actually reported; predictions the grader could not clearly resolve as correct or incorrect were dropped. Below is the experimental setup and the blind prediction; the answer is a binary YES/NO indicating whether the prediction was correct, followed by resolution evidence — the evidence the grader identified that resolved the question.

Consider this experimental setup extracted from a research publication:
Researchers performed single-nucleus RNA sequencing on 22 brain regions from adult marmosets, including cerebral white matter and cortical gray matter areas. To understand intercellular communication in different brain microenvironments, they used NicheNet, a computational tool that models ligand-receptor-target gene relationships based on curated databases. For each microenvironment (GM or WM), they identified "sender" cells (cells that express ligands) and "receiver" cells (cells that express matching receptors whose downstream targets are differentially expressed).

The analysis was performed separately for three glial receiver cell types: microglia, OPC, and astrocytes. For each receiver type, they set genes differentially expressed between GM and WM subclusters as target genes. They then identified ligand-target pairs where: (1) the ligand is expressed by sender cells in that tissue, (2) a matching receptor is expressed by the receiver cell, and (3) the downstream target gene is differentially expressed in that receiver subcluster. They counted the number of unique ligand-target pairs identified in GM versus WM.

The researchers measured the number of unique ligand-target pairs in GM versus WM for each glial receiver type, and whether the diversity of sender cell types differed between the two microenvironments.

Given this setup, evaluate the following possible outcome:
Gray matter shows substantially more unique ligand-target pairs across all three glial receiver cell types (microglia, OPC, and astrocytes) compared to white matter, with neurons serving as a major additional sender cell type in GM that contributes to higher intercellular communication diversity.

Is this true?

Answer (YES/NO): NO